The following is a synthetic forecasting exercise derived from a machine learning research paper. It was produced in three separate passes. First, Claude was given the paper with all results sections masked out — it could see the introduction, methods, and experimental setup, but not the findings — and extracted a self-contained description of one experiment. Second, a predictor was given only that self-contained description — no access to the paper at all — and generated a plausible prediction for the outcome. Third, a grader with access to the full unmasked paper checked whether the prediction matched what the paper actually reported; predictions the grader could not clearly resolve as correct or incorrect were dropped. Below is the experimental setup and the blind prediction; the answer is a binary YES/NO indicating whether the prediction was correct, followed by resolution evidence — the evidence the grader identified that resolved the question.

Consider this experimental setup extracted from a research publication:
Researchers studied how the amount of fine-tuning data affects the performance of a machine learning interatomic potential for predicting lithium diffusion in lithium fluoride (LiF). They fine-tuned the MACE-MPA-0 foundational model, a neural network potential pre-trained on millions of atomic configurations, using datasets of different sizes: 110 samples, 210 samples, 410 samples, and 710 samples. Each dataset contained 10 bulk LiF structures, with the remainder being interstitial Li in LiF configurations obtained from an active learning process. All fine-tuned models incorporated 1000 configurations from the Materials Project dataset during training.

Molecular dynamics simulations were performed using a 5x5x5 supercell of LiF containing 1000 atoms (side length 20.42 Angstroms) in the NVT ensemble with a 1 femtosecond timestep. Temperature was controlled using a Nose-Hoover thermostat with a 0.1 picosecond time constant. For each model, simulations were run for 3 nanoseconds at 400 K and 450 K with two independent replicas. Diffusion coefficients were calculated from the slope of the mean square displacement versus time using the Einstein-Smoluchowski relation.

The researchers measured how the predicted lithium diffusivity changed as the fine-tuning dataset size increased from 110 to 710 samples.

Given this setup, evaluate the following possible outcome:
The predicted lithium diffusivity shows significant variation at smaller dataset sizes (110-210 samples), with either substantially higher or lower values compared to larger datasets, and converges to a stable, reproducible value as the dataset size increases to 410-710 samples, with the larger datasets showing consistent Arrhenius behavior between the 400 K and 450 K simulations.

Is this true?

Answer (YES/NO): NO